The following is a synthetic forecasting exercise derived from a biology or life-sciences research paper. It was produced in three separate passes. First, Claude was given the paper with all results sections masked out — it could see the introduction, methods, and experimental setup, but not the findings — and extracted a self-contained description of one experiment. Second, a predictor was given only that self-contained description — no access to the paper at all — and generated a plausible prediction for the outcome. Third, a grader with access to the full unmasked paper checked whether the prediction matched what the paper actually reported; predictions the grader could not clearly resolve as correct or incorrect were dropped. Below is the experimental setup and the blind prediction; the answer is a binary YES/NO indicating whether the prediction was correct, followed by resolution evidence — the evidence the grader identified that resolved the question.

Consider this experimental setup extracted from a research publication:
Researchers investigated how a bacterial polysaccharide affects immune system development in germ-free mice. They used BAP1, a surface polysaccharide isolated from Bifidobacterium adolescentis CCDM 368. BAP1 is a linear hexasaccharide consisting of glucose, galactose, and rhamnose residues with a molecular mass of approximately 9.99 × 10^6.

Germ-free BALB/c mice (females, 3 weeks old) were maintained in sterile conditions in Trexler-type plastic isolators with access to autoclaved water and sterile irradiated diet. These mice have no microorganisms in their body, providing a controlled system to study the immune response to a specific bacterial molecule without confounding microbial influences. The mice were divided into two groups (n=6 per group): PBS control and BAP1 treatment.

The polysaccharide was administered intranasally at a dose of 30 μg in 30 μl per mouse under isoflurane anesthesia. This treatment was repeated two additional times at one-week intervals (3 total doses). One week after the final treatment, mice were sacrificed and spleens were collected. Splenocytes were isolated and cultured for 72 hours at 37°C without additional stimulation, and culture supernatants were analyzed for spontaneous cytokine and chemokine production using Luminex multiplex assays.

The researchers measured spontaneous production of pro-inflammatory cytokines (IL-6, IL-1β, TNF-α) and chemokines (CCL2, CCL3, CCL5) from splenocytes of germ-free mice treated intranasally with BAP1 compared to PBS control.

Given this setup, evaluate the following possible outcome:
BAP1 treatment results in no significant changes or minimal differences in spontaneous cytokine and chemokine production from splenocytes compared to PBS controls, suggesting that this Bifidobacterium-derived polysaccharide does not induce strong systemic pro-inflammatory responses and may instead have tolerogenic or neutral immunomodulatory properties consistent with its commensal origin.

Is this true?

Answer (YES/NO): YES